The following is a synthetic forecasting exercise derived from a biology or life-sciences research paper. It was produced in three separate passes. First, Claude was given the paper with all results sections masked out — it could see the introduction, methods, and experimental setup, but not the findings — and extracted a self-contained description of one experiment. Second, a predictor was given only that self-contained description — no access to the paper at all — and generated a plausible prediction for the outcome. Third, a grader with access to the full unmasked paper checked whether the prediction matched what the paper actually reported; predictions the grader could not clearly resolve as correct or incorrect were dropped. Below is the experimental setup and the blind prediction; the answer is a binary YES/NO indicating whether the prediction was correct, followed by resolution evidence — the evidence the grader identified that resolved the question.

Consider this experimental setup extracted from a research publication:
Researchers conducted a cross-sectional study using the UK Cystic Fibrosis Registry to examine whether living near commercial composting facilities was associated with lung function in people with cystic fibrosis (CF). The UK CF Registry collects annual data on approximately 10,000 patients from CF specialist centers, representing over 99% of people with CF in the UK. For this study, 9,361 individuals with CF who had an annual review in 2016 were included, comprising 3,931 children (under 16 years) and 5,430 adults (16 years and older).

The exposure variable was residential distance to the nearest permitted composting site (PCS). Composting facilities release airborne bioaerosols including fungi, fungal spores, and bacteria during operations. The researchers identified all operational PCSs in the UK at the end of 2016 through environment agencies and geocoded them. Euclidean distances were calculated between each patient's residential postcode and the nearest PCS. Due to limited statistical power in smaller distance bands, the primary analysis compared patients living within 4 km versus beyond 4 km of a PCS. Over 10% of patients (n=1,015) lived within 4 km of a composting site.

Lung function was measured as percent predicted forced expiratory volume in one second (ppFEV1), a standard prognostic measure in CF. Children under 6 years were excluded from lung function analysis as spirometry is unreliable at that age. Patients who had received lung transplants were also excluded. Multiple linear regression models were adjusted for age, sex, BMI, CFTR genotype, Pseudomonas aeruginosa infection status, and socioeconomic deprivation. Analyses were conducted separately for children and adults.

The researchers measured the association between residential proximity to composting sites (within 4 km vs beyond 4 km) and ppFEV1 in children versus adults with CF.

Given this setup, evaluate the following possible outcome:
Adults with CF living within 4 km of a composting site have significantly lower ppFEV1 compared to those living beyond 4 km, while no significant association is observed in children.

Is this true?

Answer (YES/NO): NO